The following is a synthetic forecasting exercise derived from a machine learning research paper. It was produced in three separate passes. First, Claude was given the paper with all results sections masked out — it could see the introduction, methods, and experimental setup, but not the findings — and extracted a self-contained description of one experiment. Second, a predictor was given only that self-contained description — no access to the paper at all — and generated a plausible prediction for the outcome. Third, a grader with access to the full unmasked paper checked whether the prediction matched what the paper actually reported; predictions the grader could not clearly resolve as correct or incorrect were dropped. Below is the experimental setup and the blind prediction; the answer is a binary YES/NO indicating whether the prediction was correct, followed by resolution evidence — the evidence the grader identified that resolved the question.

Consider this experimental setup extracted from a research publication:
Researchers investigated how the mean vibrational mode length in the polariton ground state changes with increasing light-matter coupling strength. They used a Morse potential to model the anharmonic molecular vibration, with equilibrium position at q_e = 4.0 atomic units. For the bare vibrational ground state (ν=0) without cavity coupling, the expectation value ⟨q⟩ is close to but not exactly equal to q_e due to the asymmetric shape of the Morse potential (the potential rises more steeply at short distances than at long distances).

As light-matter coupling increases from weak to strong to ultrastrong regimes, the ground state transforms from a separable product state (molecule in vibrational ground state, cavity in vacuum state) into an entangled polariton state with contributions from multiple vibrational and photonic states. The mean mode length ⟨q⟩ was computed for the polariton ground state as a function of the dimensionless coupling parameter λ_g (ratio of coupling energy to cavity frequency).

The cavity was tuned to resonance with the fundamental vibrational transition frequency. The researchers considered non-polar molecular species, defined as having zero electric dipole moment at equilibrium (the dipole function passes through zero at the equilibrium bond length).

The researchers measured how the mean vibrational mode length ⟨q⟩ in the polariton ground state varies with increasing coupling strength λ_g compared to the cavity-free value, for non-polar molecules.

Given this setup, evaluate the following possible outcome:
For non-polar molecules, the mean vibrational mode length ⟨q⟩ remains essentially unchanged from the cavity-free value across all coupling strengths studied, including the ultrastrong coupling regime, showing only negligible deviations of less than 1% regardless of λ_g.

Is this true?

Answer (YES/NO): NO